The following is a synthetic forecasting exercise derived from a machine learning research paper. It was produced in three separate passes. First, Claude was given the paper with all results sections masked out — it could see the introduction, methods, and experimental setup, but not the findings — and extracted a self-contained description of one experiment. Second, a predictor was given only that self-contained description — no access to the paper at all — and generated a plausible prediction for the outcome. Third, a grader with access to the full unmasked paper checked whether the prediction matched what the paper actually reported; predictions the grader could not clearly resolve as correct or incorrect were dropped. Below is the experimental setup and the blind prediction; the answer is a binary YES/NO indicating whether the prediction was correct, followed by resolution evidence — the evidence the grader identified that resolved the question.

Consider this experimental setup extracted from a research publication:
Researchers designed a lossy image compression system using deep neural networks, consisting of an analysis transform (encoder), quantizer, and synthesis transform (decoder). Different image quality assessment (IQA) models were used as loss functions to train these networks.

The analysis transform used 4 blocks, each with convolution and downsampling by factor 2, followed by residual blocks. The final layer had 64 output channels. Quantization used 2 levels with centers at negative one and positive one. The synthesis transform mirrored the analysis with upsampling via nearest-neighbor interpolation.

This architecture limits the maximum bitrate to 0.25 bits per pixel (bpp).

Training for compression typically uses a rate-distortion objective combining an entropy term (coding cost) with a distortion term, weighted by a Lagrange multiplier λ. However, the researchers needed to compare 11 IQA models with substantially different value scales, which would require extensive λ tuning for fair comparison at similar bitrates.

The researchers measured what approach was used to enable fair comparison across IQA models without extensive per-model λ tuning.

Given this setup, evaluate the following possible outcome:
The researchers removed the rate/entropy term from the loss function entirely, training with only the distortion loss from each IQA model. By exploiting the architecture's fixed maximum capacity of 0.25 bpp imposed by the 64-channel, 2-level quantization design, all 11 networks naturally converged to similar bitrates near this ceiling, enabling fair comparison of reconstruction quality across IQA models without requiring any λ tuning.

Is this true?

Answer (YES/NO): YES